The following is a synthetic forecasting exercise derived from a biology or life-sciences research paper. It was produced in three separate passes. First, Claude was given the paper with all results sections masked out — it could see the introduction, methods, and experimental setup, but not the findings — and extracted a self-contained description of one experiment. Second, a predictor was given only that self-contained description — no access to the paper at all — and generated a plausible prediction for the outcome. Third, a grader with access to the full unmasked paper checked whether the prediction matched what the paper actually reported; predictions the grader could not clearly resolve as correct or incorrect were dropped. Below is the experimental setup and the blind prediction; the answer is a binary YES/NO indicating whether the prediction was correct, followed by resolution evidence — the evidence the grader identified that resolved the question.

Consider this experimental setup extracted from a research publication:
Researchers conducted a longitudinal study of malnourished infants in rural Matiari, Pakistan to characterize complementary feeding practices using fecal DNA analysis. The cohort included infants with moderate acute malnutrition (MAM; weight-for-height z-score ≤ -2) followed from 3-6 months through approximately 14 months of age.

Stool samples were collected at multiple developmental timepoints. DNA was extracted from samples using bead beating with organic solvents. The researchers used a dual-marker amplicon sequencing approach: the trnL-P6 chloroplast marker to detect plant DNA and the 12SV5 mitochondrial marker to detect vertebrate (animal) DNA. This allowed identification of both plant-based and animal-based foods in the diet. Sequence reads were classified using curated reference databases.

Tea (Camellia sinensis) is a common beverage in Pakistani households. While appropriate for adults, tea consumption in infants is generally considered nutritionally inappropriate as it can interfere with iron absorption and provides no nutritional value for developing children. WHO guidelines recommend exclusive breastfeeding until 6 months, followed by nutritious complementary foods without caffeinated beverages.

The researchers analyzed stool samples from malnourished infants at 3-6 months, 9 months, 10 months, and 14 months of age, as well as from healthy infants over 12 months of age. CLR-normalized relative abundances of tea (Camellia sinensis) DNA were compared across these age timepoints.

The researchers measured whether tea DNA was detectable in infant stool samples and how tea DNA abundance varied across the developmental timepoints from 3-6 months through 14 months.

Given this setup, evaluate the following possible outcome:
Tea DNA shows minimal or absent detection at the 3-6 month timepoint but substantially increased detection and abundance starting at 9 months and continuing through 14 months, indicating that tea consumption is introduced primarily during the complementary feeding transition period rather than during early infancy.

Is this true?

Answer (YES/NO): NO